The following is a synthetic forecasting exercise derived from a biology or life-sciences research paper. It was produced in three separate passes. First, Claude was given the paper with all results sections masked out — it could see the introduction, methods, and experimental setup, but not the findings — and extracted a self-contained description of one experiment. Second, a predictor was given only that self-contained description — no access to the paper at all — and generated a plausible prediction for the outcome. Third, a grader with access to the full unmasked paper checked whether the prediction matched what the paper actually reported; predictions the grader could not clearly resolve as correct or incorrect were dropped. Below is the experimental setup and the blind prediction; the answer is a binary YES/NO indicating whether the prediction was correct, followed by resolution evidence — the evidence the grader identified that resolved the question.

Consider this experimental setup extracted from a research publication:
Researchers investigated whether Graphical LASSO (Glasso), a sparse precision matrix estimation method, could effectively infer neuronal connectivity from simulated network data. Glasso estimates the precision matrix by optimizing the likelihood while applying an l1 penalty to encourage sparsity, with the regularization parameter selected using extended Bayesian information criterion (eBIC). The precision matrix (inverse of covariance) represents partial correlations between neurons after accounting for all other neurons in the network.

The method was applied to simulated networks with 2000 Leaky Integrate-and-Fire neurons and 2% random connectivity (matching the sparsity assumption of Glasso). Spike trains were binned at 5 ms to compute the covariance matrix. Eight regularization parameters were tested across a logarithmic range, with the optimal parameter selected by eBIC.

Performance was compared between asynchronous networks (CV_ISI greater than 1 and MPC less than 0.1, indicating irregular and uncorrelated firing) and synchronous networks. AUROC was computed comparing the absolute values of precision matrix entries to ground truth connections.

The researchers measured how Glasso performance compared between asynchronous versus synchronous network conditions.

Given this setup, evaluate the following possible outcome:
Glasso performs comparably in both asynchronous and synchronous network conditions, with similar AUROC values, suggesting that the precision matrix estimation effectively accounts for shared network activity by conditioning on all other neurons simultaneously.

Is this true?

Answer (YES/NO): NO